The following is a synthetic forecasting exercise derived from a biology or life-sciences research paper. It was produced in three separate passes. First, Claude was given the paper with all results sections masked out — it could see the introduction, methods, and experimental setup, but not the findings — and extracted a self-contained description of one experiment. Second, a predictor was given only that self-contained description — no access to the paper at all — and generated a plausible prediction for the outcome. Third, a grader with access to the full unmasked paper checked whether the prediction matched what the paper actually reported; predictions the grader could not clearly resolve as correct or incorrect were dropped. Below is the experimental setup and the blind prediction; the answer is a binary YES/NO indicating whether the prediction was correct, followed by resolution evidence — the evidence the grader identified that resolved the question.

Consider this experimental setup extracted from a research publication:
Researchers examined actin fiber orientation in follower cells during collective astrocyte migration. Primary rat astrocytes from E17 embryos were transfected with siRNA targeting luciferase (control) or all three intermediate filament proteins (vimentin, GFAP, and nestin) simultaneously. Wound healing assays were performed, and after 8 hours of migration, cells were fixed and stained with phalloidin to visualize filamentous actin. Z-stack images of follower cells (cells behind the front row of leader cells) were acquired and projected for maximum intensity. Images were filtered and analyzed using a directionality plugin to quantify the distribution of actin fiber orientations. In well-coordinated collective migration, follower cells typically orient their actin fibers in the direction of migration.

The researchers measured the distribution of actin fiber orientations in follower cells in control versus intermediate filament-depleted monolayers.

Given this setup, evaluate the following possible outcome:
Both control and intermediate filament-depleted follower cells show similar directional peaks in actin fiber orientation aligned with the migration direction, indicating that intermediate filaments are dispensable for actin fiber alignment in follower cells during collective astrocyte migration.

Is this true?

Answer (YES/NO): NO